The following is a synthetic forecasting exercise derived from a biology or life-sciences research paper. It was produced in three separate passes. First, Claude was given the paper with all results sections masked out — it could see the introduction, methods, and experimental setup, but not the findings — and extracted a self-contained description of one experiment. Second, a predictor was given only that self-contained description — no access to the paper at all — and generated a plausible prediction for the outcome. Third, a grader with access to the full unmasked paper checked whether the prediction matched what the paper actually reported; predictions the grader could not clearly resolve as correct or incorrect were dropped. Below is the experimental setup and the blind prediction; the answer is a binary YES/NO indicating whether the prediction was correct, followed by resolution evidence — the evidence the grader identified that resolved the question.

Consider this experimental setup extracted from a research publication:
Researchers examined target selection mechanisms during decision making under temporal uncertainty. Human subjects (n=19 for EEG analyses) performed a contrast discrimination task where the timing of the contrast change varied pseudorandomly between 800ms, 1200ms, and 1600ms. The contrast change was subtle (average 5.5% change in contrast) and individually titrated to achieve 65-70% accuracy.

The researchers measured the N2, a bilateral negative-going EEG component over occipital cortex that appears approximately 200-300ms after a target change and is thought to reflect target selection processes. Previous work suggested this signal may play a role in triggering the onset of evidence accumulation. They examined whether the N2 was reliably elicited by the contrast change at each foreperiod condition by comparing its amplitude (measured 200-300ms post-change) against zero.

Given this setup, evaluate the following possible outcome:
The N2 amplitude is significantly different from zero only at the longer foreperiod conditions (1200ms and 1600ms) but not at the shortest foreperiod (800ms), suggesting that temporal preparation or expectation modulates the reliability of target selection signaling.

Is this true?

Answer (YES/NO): NO